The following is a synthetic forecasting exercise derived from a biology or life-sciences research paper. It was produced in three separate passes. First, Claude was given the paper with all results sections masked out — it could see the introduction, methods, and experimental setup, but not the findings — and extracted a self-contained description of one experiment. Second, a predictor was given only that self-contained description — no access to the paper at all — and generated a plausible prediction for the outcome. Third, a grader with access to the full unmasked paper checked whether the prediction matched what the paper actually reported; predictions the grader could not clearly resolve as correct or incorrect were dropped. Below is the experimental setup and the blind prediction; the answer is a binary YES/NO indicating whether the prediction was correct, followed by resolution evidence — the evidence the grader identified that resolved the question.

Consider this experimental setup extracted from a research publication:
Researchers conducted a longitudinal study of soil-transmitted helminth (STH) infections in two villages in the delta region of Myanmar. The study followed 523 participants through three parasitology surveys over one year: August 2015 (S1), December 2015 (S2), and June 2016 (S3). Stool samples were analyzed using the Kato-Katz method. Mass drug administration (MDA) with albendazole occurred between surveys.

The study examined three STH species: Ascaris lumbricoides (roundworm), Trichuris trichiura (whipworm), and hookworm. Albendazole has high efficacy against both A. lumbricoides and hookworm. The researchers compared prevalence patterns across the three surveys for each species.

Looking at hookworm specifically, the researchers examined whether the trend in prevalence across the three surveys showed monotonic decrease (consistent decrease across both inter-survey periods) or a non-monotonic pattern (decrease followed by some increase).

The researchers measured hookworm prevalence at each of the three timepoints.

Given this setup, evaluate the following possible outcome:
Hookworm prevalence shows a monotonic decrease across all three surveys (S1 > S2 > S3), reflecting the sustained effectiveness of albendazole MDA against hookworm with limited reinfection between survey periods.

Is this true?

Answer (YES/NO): YES